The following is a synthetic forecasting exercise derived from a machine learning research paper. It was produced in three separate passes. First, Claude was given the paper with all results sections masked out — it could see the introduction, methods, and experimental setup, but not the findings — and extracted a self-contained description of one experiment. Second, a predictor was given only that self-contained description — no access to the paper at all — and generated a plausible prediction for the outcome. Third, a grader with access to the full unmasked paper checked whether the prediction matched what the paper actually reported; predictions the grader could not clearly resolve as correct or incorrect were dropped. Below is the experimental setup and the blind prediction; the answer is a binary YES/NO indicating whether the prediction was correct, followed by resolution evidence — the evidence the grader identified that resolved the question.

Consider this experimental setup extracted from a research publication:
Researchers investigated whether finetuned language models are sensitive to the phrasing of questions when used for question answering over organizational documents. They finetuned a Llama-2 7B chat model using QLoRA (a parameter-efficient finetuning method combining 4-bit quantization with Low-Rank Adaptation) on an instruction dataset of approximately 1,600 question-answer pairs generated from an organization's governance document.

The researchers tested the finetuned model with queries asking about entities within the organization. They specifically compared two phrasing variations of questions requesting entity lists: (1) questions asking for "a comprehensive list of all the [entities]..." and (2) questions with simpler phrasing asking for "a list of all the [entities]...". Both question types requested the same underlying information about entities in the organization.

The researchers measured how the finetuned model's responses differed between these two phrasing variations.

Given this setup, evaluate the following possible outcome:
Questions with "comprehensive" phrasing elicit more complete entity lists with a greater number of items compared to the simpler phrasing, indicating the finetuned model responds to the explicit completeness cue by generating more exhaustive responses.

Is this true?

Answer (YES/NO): NO